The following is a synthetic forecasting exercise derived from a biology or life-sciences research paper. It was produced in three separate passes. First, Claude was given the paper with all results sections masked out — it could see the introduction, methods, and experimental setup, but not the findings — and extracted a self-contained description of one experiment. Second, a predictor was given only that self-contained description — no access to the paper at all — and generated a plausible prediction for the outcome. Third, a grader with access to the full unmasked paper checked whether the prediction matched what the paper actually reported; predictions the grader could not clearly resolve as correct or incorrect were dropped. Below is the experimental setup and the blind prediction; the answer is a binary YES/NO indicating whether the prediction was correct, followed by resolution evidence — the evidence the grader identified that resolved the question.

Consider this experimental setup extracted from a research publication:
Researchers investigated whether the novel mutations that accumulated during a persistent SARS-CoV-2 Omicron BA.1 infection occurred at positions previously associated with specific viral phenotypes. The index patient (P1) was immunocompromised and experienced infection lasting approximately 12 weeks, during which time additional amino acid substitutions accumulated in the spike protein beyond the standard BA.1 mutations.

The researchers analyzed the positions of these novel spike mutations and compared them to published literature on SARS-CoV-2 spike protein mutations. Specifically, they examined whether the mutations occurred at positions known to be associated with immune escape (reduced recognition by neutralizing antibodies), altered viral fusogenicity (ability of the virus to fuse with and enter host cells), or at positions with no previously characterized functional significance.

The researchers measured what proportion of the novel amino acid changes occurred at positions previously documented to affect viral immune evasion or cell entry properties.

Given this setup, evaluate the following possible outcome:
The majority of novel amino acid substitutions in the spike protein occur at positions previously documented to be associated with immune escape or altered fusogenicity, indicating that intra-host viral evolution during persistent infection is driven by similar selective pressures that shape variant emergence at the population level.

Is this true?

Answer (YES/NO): YES